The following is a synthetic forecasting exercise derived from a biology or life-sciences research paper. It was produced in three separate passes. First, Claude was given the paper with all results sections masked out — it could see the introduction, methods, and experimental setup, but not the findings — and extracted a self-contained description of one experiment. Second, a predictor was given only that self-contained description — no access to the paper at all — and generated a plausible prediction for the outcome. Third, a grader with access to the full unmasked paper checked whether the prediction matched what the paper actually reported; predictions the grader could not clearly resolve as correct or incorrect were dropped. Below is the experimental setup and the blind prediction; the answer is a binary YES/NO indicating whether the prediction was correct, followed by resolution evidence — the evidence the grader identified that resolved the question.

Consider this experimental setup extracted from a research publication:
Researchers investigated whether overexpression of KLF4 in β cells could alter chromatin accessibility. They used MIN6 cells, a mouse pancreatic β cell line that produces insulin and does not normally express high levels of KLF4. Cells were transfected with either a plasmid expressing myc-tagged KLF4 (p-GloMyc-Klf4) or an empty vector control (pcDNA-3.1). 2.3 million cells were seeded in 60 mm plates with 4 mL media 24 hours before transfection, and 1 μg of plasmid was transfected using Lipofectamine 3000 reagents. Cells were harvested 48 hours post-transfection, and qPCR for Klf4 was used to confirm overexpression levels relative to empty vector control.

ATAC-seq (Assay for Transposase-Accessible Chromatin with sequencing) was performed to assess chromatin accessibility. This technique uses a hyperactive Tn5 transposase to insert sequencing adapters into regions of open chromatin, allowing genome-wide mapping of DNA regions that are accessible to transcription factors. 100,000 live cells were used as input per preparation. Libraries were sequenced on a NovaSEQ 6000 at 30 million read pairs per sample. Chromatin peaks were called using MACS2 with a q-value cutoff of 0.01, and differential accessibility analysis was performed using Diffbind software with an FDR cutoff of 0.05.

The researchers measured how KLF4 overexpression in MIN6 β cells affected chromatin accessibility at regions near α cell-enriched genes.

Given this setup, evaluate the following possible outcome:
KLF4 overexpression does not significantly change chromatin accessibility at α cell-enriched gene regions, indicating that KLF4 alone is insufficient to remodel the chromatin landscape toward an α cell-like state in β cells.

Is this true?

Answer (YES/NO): NO